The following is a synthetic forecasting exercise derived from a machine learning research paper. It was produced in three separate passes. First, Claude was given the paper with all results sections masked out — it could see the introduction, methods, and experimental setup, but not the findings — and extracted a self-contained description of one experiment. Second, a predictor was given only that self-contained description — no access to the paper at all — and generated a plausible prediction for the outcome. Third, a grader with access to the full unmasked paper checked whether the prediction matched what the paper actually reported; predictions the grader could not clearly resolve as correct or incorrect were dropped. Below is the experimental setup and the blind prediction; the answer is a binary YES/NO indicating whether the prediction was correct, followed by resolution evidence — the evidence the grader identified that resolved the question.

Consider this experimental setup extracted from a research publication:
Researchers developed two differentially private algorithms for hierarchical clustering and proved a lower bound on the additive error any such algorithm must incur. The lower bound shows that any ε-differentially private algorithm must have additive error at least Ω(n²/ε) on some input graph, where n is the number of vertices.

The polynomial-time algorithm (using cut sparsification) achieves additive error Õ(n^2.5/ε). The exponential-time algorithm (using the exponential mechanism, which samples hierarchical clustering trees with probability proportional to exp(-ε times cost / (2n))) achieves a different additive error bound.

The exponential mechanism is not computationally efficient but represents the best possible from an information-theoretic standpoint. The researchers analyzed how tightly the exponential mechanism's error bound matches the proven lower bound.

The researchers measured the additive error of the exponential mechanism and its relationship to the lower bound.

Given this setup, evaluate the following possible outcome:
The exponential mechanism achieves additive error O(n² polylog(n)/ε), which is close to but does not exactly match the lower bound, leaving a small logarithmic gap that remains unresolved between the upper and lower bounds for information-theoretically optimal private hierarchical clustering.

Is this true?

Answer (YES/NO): NO